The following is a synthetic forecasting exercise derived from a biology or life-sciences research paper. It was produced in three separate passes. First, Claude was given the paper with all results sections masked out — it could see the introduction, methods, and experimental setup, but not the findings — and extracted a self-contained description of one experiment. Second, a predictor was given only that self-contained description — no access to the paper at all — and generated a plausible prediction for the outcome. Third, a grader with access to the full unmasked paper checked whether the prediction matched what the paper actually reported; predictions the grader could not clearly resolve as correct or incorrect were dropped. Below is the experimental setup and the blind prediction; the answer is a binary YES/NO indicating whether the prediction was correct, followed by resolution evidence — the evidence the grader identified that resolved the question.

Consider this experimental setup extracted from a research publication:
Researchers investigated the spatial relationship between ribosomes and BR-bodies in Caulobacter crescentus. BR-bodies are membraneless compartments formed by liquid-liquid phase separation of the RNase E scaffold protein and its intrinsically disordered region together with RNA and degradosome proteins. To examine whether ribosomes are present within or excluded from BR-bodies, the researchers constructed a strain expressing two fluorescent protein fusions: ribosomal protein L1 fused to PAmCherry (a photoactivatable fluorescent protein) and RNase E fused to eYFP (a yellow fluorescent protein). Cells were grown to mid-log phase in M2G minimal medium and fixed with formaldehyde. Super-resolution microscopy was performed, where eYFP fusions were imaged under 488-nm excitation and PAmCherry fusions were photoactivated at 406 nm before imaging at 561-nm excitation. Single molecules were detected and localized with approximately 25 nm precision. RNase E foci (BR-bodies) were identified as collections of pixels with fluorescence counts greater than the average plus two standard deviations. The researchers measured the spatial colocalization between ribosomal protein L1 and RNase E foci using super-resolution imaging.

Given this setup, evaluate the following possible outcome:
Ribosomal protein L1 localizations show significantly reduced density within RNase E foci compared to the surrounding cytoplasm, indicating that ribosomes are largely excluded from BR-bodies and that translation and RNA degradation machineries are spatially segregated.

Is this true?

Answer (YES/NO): YES